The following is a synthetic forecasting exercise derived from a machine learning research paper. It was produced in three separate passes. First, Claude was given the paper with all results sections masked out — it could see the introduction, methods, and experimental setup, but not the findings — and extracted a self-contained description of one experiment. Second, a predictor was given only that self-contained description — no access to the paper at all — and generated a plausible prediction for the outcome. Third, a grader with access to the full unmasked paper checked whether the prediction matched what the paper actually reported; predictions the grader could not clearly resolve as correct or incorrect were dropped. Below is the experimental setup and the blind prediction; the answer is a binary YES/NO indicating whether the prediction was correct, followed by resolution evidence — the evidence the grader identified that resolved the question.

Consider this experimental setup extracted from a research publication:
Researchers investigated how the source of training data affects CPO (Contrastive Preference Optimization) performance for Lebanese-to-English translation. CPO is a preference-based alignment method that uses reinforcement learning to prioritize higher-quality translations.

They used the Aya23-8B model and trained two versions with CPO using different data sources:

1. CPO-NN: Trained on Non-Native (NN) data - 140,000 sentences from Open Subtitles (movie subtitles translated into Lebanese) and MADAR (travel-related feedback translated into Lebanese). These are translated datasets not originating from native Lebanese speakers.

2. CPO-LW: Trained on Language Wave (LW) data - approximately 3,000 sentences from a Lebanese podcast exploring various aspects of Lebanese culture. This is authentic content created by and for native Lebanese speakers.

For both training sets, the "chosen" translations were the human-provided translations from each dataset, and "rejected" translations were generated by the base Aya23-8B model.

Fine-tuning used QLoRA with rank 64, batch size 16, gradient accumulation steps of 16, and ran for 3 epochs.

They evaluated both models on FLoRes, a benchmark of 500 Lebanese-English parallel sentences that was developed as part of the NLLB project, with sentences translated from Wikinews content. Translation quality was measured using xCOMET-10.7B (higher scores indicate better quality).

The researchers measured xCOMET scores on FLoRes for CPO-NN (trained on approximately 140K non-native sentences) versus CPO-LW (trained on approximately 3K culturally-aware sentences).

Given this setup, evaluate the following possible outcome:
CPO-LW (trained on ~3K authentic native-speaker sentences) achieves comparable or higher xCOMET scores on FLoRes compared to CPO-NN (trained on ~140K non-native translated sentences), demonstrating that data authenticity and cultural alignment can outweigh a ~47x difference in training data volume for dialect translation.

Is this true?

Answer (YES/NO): YES